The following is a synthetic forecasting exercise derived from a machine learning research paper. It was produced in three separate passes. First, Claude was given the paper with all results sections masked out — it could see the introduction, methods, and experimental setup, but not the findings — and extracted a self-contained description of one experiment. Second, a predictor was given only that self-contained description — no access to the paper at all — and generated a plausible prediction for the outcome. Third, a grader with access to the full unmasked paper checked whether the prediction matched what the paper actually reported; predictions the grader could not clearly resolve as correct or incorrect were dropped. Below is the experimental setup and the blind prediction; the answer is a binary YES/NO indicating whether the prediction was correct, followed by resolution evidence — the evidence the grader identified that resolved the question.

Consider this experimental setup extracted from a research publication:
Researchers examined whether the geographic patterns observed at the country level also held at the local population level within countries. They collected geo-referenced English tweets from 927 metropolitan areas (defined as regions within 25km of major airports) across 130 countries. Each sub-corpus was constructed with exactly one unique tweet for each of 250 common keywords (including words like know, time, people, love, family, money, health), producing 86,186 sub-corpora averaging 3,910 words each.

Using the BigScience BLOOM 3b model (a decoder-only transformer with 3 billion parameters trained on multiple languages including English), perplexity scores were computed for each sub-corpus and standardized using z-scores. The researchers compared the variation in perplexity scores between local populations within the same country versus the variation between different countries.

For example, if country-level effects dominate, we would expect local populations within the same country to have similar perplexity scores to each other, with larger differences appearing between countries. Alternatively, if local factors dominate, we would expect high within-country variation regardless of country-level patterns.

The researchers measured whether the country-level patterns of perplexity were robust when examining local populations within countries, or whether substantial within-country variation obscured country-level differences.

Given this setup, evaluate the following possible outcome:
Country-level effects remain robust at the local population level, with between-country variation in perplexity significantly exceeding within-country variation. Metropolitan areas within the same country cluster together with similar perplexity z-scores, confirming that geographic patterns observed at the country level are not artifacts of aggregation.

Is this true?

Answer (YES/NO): NO